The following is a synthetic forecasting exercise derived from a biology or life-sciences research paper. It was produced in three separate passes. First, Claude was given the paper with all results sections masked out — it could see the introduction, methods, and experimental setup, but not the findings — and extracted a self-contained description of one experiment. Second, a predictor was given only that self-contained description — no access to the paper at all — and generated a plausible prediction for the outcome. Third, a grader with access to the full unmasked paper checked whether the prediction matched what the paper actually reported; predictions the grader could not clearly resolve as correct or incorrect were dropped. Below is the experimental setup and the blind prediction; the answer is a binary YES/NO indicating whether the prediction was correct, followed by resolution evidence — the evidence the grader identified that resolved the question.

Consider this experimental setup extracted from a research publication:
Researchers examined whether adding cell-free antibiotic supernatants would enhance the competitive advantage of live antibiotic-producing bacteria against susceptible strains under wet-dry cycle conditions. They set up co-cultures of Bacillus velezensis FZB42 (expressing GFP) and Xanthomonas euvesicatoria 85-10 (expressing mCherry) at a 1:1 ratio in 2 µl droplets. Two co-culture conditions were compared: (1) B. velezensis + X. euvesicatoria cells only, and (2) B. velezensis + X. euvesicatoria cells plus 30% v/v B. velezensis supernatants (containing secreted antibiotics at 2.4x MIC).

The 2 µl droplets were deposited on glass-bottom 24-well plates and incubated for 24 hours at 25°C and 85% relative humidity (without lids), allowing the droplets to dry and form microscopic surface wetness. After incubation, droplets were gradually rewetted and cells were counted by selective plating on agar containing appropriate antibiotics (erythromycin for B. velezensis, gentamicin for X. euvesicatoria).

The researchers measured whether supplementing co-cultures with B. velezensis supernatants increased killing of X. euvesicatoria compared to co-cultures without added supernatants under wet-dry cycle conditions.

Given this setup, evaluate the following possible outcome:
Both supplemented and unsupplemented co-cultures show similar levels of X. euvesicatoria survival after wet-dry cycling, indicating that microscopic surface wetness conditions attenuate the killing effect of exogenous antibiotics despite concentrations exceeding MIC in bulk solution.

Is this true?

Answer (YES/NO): NO